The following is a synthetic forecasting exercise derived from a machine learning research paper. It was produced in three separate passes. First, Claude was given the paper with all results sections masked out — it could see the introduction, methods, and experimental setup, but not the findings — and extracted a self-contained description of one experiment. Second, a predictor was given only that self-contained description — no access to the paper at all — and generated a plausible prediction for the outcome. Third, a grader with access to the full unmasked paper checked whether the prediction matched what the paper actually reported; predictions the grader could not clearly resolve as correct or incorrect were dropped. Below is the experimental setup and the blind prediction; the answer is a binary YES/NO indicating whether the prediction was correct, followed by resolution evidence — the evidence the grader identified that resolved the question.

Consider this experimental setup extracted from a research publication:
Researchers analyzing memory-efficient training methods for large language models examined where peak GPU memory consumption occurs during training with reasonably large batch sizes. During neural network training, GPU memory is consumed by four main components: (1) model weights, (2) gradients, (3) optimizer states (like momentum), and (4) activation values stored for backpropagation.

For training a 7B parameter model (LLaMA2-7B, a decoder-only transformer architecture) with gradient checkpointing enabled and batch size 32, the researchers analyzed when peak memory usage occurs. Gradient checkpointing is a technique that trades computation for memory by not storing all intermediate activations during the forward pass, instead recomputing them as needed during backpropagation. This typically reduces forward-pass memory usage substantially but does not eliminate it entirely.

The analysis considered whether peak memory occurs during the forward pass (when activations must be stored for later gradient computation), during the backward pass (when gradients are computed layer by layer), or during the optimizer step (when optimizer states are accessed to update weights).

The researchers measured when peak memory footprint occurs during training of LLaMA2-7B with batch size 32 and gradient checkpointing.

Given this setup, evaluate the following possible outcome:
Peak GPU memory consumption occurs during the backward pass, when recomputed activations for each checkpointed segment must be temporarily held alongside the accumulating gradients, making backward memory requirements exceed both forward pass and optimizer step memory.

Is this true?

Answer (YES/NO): NO